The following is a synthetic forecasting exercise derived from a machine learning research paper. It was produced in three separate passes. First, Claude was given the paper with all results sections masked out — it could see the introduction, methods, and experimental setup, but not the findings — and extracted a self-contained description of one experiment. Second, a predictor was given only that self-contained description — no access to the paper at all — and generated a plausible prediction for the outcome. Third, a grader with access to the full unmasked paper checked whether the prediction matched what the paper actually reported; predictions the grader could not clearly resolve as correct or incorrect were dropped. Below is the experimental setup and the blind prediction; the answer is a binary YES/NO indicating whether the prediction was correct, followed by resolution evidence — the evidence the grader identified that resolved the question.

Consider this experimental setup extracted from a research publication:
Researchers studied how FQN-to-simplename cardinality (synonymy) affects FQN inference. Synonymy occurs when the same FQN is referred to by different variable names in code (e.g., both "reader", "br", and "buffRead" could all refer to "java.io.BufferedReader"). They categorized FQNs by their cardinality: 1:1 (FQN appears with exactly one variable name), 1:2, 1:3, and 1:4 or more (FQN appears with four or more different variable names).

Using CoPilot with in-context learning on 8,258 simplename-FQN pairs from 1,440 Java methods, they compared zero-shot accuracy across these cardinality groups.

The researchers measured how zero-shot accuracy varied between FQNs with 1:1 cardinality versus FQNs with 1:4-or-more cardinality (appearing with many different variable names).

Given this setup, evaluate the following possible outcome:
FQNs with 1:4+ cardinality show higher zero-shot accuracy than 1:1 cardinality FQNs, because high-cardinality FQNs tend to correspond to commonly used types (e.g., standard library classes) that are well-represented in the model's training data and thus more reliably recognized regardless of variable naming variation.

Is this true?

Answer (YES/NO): YES